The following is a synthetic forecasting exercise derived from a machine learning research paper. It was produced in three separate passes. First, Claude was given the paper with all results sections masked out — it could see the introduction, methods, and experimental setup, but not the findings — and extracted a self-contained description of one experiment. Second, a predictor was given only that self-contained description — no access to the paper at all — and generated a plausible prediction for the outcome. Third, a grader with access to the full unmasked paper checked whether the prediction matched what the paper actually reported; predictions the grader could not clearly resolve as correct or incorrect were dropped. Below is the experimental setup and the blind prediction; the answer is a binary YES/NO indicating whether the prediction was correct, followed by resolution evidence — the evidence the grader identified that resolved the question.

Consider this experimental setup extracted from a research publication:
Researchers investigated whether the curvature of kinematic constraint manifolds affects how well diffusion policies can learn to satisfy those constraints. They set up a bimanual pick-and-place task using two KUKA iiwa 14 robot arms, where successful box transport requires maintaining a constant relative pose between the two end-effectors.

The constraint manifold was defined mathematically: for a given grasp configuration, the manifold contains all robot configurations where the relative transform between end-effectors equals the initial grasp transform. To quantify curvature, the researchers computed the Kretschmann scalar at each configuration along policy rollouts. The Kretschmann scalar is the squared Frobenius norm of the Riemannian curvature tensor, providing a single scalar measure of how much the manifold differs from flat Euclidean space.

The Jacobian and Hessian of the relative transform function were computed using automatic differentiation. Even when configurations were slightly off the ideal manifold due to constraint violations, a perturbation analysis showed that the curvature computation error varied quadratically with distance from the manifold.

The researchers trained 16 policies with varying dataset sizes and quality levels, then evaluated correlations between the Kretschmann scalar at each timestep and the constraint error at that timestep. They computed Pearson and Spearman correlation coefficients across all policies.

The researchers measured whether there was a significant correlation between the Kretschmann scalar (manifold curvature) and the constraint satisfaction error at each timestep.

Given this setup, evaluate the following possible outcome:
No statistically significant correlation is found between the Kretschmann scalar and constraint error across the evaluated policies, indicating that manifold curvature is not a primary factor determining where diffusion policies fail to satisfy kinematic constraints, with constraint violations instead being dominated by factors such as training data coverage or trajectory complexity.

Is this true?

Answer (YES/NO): YES